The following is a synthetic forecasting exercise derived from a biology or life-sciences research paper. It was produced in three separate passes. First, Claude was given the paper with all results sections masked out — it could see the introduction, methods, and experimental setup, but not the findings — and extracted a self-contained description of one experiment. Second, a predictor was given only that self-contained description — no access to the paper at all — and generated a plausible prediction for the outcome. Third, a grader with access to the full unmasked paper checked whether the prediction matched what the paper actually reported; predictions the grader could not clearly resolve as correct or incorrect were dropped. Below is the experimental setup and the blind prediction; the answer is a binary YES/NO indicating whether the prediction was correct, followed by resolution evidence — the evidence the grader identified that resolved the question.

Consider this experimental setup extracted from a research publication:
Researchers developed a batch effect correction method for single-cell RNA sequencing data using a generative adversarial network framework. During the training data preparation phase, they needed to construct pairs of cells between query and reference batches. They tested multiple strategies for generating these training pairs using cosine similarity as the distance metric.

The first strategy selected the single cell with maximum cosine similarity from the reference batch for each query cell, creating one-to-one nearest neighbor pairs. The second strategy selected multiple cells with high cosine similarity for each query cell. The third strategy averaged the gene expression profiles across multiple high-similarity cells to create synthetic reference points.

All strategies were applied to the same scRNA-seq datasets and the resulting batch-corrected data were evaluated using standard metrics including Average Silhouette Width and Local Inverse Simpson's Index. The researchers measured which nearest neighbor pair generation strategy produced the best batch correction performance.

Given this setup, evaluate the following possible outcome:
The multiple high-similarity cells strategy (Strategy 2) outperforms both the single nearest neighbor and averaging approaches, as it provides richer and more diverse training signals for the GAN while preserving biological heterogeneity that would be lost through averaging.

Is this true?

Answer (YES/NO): NO